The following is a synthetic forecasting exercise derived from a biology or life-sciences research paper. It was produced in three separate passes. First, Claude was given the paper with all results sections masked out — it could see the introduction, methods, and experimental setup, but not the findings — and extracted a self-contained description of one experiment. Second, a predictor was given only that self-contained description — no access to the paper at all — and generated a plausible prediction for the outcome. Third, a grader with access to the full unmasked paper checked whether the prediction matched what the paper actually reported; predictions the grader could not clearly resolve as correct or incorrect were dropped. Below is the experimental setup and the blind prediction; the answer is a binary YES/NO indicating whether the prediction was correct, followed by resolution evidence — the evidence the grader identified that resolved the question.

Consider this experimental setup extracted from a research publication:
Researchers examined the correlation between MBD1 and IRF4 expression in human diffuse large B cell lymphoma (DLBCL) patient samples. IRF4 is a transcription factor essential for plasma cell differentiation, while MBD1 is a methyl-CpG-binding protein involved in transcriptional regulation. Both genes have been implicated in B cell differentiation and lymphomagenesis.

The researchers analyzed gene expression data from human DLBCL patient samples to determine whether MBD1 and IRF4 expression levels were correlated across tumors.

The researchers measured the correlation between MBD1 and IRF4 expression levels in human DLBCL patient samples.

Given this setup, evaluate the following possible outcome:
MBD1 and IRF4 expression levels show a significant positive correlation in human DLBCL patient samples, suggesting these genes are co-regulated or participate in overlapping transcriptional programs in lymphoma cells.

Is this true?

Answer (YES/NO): YES